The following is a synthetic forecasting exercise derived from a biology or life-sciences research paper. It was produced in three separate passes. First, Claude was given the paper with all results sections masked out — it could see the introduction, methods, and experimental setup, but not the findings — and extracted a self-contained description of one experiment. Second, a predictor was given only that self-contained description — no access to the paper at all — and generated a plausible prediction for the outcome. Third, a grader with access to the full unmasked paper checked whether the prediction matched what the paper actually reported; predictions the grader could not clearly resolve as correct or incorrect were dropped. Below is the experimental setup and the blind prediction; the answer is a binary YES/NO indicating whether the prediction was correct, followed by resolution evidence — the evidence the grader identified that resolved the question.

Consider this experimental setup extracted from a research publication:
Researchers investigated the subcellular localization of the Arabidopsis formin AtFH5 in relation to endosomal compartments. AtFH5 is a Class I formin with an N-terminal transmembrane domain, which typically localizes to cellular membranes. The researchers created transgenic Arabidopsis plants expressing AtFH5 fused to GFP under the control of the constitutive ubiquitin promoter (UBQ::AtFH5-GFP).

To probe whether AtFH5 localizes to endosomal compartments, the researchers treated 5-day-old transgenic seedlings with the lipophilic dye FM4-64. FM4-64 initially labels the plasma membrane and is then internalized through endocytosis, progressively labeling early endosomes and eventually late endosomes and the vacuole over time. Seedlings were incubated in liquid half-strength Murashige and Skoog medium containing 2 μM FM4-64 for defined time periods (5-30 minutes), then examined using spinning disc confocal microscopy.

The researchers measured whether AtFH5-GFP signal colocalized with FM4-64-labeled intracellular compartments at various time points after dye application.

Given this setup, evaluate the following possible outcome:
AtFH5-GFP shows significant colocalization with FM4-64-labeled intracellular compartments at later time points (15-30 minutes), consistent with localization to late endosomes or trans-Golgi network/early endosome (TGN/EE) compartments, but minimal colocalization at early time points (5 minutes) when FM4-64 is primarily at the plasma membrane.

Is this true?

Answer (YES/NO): NO